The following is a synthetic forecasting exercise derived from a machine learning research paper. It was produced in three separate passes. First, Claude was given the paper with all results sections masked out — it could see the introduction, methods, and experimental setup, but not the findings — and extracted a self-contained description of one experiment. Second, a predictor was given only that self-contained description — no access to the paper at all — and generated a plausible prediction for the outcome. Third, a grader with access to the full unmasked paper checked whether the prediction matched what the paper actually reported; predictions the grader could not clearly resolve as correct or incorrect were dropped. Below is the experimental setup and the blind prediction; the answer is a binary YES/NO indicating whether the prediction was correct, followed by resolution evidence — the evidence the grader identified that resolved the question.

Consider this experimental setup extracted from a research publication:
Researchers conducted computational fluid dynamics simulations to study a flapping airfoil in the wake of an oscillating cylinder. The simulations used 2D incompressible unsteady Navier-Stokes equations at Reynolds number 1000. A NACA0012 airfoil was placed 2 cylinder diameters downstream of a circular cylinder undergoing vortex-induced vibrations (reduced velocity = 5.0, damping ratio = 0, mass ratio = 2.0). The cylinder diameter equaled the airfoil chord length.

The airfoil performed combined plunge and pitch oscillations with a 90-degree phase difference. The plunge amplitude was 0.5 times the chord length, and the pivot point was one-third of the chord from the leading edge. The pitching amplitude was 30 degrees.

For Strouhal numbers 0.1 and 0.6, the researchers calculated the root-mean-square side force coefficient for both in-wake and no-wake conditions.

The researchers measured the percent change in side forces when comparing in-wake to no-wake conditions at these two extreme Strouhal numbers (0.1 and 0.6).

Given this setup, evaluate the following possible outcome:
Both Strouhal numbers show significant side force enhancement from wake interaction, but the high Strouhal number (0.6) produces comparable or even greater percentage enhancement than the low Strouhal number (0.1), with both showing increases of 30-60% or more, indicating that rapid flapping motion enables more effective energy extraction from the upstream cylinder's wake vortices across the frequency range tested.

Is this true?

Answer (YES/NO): NO